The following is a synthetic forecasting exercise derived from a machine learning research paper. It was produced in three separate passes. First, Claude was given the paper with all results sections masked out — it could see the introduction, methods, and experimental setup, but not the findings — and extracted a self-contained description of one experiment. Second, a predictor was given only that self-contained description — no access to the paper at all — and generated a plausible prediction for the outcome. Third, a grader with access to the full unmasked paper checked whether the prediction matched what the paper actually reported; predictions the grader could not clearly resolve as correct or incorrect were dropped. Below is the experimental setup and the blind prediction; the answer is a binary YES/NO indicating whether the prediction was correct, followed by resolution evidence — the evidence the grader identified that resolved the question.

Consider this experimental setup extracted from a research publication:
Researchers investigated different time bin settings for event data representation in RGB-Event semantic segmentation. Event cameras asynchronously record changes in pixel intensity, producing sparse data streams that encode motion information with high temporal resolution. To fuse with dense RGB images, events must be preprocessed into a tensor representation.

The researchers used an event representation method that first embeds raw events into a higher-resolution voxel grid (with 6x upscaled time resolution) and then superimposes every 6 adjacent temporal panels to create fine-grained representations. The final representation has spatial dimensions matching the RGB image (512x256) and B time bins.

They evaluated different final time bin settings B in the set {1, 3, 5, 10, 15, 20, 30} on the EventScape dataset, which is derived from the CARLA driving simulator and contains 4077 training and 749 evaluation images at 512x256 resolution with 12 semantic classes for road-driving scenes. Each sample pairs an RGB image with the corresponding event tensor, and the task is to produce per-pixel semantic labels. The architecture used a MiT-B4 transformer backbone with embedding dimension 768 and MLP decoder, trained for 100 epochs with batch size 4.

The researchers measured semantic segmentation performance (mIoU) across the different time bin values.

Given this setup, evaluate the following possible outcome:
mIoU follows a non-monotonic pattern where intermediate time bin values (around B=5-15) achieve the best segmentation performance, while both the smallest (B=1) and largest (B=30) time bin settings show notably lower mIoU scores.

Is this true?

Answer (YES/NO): NO